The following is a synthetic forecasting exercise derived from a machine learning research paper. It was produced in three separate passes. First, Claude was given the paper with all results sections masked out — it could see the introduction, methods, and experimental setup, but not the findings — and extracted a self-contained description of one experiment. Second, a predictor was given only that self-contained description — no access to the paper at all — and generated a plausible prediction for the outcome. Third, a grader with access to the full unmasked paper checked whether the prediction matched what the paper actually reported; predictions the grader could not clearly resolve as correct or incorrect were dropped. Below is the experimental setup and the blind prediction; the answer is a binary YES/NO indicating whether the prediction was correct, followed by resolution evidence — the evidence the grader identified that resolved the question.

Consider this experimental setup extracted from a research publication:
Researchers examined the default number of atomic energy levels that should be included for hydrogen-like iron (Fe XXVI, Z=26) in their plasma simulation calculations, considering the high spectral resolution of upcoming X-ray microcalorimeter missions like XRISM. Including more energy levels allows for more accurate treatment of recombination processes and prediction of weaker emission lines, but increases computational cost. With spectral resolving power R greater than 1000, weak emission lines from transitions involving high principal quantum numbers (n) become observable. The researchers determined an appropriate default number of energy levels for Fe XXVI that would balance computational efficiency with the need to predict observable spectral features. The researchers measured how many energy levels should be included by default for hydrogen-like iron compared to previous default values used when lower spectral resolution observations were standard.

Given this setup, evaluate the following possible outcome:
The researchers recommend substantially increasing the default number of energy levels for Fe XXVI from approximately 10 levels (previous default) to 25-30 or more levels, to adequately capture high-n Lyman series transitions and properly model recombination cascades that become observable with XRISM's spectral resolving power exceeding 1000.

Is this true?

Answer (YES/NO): NO